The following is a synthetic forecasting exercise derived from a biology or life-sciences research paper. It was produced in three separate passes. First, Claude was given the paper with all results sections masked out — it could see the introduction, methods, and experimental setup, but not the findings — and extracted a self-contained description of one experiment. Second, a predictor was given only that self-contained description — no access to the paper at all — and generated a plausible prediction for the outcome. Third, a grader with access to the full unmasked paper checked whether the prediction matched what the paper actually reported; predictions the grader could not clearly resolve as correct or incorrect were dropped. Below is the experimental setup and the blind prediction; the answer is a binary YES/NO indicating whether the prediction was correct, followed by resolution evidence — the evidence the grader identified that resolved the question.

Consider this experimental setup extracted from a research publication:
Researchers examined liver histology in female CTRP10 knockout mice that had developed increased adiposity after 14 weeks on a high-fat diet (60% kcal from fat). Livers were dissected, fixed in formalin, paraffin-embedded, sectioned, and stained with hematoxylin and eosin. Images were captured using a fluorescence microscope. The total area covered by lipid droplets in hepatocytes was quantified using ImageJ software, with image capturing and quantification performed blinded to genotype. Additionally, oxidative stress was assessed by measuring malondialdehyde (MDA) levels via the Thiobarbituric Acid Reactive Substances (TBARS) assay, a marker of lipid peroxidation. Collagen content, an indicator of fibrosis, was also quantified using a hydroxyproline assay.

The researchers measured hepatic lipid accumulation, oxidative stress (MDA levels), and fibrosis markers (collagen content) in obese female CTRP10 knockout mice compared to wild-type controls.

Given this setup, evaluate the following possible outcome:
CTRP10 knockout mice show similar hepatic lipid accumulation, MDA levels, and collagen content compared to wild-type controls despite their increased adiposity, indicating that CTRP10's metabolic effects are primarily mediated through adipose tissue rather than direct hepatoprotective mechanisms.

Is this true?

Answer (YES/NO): NO